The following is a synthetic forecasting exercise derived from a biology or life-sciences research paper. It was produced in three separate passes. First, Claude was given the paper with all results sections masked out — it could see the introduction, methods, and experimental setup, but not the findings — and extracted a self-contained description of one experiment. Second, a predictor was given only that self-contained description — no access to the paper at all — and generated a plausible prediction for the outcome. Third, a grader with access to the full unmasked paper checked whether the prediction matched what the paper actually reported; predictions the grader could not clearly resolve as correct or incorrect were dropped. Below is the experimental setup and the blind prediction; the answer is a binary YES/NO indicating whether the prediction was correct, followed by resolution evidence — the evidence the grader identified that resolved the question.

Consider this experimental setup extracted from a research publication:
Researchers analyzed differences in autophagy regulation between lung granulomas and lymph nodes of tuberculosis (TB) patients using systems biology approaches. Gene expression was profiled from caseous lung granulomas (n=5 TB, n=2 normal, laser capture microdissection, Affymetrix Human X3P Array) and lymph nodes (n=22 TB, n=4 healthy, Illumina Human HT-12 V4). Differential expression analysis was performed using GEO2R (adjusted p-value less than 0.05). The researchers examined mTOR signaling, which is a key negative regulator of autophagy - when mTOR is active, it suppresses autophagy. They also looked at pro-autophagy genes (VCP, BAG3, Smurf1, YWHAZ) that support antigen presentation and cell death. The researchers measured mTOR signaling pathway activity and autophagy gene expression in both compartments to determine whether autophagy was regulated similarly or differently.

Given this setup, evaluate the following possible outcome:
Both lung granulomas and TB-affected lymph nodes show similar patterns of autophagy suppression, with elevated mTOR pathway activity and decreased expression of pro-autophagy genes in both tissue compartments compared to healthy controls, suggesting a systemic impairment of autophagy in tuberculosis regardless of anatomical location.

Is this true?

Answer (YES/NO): NO